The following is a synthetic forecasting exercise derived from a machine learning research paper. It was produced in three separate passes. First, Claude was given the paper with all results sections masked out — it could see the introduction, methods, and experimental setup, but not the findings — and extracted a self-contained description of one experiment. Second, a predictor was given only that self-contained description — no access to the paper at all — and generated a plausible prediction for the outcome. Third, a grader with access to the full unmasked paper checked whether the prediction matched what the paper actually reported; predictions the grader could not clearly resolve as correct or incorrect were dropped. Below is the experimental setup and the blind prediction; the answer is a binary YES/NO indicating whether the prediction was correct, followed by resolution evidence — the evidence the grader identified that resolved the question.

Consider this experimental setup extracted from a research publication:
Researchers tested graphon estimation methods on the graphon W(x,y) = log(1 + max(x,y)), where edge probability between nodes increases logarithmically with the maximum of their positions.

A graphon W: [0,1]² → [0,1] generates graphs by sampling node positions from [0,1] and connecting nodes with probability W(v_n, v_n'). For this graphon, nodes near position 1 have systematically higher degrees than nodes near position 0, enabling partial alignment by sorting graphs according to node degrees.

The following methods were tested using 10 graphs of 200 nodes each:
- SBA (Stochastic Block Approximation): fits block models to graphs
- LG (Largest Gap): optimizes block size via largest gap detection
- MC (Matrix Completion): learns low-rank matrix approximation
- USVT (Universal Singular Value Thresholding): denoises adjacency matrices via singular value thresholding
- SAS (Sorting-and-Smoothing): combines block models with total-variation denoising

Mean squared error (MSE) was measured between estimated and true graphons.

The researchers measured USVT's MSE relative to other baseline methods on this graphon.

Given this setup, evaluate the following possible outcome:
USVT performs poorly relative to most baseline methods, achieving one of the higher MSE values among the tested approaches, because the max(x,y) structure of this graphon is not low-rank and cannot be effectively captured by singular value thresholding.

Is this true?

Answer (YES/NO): YES